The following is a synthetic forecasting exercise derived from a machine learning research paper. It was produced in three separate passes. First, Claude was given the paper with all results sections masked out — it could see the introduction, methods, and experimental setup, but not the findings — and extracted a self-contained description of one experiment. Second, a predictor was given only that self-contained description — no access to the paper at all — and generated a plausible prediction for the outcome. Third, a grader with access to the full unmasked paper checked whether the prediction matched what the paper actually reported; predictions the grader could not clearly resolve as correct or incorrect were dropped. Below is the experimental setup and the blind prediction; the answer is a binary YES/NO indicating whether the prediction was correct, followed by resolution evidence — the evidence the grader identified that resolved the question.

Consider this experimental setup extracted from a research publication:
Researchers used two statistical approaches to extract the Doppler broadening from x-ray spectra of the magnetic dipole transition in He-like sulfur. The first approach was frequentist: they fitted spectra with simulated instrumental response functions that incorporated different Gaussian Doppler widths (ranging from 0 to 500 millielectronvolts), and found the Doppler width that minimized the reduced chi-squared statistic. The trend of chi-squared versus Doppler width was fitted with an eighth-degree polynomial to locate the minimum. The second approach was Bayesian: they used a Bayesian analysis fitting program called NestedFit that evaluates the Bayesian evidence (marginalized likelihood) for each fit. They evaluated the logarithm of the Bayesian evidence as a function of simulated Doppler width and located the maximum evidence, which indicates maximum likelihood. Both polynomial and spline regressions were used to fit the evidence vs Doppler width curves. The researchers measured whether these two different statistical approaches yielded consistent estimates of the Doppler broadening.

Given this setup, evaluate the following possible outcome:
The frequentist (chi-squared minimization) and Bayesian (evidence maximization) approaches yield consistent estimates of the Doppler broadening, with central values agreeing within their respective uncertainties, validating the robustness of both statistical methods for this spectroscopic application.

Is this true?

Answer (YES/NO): YES